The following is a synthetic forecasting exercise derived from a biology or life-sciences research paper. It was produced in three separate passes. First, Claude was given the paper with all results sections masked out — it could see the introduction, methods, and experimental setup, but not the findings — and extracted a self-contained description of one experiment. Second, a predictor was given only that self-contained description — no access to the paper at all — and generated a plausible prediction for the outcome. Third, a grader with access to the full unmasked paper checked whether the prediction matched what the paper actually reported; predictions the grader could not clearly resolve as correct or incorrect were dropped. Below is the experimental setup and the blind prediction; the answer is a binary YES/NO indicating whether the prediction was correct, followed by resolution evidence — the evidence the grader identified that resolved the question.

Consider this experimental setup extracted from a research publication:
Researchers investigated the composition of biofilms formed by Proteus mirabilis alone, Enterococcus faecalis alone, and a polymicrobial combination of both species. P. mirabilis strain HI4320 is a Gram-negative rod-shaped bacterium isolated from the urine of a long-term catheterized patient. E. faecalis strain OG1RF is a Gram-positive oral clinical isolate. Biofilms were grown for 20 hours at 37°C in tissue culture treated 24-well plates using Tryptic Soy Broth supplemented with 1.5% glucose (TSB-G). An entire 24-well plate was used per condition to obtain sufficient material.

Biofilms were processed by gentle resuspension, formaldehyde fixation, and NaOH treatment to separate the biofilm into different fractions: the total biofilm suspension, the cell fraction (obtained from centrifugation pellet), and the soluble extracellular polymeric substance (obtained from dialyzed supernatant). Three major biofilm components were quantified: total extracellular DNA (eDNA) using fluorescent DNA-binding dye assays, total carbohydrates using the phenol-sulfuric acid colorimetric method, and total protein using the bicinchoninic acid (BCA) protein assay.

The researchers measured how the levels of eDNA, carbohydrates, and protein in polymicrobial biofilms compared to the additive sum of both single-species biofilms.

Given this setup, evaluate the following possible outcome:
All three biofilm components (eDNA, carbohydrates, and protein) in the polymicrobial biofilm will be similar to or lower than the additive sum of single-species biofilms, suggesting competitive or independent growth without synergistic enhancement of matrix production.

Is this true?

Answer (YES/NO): NO